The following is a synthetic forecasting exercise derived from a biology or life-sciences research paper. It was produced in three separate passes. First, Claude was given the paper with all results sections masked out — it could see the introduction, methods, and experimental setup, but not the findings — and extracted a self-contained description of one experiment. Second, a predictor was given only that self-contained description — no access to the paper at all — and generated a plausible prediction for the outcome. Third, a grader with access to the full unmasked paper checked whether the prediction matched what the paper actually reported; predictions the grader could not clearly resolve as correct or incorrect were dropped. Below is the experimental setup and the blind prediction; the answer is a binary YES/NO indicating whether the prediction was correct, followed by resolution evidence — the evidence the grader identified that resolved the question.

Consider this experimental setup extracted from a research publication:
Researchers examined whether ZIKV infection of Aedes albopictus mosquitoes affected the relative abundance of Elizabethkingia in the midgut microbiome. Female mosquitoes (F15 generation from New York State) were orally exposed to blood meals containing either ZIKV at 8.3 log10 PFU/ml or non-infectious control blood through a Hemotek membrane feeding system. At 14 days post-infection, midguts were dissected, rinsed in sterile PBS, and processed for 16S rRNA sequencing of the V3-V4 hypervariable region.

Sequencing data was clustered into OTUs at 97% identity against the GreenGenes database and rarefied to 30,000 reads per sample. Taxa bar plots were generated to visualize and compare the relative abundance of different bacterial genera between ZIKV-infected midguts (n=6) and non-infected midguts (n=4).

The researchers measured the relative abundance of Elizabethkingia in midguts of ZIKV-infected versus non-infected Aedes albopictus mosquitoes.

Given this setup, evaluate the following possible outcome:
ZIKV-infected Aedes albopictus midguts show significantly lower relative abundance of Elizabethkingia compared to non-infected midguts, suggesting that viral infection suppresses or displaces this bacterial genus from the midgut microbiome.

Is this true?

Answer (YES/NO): NO